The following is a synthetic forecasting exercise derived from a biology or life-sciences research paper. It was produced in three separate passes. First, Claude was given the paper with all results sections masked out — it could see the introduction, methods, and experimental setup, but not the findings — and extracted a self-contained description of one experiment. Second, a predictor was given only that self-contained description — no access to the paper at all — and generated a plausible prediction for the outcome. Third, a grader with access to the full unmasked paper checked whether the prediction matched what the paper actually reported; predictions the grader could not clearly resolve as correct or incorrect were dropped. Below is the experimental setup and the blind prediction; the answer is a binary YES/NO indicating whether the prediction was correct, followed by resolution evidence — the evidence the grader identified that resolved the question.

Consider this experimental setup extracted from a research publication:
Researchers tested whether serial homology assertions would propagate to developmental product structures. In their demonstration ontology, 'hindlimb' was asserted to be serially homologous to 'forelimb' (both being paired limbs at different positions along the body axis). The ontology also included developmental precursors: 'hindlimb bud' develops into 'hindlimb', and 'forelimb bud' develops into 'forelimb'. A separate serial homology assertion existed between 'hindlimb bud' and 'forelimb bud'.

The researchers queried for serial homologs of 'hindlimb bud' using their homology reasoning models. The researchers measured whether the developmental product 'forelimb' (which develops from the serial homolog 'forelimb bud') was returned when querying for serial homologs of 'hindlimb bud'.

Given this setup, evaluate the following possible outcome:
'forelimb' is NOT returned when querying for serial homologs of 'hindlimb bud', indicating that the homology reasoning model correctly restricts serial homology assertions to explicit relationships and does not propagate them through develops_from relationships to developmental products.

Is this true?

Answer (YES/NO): YES